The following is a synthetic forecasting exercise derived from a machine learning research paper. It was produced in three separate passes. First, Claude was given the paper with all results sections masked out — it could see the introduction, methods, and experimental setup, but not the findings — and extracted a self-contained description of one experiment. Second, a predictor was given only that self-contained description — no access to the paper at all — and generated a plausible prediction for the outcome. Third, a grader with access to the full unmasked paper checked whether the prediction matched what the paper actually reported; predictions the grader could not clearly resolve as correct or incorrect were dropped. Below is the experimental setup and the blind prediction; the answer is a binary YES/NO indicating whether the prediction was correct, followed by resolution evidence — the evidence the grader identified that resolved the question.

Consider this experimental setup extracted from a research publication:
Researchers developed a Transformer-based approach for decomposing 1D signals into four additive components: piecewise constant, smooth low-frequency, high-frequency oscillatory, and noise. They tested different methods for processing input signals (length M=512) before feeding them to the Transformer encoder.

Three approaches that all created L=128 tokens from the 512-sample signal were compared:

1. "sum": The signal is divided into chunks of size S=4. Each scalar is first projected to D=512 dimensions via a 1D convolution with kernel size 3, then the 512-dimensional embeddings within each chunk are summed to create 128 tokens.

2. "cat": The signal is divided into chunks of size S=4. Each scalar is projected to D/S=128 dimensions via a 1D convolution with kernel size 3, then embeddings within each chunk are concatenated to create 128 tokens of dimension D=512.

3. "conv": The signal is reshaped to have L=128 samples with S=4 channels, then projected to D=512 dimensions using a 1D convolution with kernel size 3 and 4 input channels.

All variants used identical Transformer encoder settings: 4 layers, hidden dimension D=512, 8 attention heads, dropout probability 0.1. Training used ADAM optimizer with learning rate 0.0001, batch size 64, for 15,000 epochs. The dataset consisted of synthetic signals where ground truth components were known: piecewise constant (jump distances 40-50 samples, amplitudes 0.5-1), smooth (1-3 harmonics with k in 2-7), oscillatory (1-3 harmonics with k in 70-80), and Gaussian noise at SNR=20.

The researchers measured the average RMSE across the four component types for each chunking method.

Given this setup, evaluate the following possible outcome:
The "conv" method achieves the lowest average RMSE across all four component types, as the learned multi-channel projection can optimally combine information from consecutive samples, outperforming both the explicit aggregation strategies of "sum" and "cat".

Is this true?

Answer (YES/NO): NO